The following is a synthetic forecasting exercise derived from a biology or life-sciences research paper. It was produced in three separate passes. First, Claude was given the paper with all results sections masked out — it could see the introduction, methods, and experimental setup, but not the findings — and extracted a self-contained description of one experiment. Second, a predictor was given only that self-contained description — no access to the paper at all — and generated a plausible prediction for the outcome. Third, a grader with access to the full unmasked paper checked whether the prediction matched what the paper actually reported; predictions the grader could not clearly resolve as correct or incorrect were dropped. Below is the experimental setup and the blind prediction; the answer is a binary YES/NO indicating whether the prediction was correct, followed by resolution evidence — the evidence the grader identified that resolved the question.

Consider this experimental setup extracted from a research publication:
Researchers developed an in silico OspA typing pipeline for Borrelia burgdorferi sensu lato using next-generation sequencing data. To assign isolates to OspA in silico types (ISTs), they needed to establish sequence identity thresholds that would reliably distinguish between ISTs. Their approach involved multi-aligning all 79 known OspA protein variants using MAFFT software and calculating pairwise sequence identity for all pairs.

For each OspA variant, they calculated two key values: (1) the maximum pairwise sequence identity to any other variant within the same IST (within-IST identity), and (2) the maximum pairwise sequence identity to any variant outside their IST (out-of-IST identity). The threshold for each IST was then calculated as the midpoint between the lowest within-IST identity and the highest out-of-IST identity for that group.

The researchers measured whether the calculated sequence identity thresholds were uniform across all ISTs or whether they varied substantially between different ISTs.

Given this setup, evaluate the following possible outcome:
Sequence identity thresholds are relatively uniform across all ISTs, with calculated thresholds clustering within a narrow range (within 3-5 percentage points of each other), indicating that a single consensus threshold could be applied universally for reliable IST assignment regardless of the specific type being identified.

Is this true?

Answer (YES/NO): NO